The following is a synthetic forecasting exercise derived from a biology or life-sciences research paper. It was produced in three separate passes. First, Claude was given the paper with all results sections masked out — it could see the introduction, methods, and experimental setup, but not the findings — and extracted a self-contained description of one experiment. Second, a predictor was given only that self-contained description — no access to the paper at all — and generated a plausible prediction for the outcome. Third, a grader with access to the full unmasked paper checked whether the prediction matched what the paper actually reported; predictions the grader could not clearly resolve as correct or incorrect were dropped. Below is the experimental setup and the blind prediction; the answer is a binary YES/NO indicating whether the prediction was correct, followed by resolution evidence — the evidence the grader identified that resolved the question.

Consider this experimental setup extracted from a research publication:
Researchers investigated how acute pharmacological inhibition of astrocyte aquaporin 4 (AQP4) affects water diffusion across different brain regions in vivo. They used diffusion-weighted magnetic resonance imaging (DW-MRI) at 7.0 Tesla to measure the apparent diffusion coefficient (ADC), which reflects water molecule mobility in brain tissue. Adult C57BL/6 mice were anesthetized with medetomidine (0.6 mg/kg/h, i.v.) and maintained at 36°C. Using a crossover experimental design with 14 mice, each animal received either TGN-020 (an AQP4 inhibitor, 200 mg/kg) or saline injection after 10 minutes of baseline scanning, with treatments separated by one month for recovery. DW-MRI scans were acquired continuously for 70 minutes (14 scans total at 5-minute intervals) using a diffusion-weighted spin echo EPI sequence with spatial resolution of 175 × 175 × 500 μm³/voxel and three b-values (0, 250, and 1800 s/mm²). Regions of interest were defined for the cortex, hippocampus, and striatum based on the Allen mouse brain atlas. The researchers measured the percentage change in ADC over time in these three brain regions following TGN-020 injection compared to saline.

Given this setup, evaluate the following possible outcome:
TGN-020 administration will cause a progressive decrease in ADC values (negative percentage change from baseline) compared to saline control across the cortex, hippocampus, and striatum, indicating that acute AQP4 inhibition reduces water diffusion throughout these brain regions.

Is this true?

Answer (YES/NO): NO